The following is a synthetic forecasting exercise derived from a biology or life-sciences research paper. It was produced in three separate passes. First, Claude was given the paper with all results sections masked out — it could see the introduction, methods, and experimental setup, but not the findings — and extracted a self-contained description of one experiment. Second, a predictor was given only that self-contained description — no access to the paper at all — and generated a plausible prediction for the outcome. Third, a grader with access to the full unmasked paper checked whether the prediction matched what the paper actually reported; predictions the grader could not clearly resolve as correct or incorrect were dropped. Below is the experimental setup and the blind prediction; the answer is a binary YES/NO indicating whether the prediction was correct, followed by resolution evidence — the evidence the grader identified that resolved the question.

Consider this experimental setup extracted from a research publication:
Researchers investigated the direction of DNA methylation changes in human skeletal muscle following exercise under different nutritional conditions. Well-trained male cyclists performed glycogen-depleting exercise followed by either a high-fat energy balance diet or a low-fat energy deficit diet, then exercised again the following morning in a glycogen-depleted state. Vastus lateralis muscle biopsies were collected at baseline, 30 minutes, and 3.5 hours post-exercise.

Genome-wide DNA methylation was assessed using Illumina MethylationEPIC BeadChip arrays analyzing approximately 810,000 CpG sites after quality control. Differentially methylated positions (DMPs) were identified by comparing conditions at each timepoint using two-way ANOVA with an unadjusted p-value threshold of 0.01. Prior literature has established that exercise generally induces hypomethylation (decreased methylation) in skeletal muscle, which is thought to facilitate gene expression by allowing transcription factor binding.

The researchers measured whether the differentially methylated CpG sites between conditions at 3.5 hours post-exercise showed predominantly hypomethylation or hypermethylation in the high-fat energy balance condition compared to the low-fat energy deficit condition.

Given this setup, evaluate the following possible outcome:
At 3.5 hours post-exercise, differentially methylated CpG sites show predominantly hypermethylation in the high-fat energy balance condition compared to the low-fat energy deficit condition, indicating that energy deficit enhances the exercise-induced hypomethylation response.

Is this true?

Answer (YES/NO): NO